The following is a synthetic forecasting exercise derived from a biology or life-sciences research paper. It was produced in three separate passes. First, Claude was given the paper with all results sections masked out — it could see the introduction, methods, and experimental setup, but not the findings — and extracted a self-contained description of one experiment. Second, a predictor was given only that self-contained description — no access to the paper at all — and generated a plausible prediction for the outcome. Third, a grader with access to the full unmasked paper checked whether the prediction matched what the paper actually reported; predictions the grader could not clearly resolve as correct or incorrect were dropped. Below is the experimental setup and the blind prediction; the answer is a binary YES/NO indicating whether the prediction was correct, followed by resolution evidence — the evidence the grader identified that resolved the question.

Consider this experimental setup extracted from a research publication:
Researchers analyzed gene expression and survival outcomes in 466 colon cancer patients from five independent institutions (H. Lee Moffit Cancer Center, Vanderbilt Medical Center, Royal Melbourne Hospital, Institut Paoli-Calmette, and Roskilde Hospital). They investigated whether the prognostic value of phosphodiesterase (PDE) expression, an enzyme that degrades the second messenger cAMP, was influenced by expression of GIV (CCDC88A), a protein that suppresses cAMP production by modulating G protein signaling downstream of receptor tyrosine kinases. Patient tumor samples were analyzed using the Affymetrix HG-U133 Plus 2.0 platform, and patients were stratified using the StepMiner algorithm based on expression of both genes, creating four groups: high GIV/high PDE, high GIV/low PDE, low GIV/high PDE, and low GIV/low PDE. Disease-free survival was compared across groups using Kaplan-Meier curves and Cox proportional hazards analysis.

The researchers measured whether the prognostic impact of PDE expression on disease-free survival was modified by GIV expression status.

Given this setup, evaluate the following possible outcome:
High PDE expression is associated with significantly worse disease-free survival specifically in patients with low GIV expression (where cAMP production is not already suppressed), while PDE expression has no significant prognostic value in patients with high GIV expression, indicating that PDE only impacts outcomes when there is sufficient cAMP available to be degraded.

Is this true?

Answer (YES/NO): NO